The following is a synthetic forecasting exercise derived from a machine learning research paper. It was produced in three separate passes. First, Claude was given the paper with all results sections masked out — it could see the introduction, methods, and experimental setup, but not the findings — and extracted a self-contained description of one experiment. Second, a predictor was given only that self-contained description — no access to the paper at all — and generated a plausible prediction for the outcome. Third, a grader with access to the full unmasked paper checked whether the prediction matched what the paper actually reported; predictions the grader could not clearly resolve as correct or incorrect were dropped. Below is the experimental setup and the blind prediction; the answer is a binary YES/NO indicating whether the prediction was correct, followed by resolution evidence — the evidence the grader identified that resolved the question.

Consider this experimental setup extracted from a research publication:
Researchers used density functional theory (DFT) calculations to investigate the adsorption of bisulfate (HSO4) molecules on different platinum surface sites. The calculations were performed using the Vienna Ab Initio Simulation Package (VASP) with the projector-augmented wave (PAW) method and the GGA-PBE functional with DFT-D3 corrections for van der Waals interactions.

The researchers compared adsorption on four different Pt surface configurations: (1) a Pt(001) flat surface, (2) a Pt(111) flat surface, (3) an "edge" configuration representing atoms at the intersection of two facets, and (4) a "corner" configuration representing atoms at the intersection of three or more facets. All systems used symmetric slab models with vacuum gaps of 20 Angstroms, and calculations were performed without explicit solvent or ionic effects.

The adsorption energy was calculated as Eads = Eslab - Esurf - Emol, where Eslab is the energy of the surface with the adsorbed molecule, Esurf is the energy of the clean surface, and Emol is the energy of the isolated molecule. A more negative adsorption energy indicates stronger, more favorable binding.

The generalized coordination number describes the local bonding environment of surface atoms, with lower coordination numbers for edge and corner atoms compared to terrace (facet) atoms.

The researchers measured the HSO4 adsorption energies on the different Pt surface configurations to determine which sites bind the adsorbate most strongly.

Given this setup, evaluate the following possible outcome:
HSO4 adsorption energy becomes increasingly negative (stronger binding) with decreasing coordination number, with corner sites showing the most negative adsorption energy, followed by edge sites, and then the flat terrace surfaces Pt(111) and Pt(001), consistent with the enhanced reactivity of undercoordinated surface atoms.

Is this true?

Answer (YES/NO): YES